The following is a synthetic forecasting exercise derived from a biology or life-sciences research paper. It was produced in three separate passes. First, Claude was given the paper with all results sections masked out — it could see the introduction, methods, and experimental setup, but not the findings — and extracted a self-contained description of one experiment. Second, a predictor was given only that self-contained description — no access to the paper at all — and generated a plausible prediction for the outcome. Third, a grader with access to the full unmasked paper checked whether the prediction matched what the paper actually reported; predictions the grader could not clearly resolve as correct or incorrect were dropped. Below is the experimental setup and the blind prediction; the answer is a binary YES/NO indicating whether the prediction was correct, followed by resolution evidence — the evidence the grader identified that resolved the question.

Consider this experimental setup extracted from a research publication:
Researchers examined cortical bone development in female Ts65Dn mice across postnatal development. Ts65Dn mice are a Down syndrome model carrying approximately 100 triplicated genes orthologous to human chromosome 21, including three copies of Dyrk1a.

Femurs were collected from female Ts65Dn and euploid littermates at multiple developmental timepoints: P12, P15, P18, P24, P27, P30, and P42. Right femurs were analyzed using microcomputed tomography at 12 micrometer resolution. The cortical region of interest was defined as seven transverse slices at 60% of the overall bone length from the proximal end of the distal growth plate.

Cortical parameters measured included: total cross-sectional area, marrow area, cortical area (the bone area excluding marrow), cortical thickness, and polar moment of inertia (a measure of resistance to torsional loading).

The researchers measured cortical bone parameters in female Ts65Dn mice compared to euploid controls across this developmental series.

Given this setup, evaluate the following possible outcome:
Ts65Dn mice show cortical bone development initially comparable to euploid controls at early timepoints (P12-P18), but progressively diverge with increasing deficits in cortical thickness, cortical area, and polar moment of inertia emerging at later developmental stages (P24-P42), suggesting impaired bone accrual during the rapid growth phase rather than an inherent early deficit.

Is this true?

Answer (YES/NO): NO